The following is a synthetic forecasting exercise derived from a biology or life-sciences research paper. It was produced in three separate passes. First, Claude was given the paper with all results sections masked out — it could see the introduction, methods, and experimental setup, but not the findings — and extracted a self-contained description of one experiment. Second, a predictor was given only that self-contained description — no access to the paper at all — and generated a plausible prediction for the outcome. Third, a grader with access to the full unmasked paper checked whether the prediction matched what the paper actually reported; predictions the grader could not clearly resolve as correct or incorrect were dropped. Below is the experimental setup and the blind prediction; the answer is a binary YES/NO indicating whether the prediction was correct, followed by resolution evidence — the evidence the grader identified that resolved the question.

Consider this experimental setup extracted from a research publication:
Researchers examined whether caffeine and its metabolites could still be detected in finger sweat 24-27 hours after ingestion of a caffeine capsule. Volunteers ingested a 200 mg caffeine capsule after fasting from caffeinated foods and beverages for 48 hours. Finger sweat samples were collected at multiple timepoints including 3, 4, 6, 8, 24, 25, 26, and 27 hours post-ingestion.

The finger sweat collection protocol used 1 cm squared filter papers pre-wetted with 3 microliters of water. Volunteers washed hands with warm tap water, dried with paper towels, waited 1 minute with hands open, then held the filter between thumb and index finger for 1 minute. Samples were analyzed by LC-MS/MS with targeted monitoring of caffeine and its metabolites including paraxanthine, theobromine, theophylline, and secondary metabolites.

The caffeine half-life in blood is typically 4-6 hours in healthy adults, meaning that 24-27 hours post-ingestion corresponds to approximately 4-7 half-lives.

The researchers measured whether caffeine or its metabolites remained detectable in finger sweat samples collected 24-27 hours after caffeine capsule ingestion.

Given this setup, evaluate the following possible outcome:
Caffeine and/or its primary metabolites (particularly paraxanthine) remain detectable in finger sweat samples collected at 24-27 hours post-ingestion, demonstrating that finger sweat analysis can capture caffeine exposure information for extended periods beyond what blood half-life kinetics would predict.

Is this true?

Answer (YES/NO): YES